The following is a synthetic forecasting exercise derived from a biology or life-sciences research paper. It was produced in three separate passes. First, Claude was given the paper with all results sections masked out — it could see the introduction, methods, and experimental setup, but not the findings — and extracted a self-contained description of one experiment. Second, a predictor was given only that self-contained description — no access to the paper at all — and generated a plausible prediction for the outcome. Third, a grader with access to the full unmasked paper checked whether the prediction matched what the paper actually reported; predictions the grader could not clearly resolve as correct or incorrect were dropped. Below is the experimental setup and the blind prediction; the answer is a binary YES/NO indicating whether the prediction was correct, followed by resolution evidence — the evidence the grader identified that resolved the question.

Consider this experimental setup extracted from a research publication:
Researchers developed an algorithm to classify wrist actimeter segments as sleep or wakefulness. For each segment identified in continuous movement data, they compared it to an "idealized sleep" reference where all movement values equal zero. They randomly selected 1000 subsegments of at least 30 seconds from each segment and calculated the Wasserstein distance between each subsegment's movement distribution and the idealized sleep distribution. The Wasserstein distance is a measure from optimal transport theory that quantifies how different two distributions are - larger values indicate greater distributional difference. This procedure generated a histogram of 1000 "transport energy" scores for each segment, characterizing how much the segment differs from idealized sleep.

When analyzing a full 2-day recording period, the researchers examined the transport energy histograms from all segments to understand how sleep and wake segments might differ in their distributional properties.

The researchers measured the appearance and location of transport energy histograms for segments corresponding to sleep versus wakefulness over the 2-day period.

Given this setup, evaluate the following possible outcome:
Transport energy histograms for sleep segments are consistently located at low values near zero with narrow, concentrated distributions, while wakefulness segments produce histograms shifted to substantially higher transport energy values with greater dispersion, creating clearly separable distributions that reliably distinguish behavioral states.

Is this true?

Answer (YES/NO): NO